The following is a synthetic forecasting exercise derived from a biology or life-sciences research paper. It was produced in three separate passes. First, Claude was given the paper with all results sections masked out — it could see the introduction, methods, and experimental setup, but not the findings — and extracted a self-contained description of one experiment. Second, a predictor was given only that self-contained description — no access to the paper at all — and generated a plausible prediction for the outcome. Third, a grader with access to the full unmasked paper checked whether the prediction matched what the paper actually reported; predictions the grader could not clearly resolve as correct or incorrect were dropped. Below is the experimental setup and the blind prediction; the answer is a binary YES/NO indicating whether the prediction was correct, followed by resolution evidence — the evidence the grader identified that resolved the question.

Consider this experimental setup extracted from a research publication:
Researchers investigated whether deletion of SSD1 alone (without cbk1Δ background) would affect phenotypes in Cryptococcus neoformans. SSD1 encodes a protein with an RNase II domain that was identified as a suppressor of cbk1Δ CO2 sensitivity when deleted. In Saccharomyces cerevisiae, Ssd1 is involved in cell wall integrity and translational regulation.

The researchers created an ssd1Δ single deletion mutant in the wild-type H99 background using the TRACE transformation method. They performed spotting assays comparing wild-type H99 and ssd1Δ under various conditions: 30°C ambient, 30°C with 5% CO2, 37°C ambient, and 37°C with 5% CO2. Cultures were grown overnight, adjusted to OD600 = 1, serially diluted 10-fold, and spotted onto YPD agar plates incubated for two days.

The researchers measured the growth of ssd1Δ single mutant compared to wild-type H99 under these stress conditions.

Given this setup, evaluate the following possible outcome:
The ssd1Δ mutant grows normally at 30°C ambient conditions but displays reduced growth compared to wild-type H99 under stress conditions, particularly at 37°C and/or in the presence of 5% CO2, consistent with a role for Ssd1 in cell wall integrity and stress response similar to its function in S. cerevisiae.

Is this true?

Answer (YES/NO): NO